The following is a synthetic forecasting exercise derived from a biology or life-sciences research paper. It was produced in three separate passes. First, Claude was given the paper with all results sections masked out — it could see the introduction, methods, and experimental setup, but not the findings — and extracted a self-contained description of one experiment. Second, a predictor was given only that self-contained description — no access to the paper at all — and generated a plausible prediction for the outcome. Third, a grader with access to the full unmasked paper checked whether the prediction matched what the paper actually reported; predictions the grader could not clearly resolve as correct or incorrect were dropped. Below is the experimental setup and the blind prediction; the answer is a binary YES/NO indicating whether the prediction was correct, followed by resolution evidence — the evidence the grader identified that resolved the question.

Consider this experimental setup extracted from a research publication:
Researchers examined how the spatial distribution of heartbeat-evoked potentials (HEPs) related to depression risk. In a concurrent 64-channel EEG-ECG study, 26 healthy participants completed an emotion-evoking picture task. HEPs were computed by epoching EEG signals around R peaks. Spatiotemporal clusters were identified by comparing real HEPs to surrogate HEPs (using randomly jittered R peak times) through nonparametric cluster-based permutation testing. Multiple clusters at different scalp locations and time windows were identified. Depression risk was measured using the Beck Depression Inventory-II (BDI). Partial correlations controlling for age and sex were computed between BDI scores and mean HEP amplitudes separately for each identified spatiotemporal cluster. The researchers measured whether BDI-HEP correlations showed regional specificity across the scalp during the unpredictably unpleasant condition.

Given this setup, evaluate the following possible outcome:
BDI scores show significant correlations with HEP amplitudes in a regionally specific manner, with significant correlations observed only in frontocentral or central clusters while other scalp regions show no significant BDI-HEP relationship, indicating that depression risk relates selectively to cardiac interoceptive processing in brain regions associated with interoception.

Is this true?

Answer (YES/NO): NO